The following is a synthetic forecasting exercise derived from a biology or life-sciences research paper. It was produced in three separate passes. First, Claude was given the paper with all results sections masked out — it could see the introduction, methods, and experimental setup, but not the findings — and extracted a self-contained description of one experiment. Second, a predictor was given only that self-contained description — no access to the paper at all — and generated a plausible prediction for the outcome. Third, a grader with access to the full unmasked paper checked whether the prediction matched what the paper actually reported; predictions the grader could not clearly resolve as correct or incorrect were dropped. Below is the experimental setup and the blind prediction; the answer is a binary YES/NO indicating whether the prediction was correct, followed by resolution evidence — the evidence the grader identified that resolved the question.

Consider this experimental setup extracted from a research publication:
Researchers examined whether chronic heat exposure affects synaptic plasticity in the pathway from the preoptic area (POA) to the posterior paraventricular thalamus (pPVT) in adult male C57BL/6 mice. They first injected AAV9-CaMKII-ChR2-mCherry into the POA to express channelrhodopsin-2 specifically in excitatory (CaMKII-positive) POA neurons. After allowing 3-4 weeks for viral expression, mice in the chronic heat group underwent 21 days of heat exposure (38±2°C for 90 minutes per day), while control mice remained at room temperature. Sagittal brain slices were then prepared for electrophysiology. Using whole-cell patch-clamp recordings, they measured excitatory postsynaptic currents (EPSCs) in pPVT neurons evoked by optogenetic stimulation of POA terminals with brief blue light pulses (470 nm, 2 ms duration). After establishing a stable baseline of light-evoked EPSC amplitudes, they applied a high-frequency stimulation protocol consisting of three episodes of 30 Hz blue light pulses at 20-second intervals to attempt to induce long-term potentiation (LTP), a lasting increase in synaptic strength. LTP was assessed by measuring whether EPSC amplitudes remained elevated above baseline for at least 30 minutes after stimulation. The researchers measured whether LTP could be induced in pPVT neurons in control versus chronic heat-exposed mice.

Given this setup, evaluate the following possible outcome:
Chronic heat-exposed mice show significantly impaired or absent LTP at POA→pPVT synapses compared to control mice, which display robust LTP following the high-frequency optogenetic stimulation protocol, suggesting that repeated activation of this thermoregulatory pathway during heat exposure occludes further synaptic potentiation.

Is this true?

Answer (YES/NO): YES